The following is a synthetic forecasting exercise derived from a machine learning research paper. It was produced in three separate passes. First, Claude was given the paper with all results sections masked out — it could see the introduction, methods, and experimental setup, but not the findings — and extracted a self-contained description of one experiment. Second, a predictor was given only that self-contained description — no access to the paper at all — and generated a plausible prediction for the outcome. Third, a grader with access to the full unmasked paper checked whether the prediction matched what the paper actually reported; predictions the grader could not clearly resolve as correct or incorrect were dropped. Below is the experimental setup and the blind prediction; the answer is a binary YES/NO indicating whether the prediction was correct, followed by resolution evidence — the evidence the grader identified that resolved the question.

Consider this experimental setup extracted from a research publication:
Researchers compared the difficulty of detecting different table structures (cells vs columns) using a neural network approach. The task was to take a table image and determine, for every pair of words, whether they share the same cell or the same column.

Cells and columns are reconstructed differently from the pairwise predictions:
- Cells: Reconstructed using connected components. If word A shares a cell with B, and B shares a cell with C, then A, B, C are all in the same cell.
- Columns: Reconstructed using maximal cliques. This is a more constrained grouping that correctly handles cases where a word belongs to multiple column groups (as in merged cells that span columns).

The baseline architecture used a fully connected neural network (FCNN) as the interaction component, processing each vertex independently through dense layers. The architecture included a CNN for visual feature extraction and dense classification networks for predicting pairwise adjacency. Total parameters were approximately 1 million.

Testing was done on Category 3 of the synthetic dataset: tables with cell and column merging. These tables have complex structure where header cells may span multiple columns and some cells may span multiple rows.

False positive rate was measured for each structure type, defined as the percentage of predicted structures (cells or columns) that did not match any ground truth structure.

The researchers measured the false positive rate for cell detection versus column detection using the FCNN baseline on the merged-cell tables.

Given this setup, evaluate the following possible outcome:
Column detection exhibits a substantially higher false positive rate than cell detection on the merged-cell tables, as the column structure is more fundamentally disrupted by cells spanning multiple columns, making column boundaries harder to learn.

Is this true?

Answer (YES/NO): YES